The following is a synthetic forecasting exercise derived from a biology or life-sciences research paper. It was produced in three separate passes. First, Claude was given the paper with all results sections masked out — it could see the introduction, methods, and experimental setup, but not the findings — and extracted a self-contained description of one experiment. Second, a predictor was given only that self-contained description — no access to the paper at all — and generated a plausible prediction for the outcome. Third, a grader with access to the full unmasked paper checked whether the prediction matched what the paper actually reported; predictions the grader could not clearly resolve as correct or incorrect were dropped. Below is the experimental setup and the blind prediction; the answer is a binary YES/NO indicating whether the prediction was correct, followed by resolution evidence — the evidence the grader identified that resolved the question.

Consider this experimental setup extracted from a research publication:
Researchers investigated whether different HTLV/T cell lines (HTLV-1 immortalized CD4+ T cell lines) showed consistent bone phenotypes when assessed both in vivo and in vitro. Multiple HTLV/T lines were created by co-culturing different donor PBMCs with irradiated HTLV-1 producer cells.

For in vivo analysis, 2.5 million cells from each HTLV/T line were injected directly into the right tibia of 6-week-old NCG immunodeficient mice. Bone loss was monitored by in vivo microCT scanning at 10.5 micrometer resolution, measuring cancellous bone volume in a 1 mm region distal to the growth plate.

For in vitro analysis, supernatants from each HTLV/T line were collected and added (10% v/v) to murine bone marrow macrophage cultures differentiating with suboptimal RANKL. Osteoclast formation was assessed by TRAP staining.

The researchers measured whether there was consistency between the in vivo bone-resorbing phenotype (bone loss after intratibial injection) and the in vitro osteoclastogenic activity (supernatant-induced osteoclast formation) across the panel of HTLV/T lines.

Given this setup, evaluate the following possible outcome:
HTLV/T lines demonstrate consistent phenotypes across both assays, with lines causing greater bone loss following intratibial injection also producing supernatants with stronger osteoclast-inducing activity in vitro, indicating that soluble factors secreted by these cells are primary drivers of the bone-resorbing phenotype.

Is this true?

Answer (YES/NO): NO